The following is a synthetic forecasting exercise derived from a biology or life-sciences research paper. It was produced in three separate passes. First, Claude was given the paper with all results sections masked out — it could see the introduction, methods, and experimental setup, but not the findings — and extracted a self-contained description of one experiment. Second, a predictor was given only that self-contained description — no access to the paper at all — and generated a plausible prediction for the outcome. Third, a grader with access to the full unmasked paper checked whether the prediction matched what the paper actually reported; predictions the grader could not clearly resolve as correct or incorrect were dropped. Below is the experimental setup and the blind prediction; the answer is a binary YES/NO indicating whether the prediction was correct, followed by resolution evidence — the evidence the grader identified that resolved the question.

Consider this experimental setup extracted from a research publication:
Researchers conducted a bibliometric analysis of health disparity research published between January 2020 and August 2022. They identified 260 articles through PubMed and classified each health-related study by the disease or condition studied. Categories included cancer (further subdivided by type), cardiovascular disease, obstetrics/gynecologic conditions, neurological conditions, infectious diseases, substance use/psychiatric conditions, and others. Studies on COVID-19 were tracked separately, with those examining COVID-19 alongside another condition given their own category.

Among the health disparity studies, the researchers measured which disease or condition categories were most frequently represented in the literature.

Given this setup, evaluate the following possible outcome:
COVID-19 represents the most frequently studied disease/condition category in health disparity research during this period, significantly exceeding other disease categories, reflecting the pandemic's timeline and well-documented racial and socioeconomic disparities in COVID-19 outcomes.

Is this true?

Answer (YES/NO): NO